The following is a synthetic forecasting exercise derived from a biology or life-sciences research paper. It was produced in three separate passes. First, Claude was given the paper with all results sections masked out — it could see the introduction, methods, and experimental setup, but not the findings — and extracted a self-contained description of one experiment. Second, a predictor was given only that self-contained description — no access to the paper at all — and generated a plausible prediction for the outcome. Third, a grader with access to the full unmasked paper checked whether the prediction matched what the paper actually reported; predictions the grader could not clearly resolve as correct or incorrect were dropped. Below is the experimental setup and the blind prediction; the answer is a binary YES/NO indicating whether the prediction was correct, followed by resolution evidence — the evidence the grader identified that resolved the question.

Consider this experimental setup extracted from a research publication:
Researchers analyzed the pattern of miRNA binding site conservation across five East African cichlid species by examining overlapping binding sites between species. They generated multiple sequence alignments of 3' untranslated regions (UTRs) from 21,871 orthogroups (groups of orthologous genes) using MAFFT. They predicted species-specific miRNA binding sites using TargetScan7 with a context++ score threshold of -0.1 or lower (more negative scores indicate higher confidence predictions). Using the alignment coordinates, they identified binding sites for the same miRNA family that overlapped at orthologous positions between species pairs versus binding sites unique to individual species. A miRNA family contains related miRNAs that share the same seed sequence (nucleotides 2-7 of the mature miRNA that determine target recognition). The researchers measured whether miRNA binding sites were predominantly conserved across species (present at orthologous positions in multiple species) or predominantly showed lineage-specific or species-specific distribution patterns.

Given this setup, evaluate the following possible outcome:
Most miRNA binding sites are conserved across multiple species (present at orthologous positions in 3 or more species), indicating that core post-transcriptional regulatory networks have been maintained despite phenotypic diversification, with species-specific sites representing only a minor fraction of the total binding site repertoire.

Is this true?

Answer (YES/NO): NO